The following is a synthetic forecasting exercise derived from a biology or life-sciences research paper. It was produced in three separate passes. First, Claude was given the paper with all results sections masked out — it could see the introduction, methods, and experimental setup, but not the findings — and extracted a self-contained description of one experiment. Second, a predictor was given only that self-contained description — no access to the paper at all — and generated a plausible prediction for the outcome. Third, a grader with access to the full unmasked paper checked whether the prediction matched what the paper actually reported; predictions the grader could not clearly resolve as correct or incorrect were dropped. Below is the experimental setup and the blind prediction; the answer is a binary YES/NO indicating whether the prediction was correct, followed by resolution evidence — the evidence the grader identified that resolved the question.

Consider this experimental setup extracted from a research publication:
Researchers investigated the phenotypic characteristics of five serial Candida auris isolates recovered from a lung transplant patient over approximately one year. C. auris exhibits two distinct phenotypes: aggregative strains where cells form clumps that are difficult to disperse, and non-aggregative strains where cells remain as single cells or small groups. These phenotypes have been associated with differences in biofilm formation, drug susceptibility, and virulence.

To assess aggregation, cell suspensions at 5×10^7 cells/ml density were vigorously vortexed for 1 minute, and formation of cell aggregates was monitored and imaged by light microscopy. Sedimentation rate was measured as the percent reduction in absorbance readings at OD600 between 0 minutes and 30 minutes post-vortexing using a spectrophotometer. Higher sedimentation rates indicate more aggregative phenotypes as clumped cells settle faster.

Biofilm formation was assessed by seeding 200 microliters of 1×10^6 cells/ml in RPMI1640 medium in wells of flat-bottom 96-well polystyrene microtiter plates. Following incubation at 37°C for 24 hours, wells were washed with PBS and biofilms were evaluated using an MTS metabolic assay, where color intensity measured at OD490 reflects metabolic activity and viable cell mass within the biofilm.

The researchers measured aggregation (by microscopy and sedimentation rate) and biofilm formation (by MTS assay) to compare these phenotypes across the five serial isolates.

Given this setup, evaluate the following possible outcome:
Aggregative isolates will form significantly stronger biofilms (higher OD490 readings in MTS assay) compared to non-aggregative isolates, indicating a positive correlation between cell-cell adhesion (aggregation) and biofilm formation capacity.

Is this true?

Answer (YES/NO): NO